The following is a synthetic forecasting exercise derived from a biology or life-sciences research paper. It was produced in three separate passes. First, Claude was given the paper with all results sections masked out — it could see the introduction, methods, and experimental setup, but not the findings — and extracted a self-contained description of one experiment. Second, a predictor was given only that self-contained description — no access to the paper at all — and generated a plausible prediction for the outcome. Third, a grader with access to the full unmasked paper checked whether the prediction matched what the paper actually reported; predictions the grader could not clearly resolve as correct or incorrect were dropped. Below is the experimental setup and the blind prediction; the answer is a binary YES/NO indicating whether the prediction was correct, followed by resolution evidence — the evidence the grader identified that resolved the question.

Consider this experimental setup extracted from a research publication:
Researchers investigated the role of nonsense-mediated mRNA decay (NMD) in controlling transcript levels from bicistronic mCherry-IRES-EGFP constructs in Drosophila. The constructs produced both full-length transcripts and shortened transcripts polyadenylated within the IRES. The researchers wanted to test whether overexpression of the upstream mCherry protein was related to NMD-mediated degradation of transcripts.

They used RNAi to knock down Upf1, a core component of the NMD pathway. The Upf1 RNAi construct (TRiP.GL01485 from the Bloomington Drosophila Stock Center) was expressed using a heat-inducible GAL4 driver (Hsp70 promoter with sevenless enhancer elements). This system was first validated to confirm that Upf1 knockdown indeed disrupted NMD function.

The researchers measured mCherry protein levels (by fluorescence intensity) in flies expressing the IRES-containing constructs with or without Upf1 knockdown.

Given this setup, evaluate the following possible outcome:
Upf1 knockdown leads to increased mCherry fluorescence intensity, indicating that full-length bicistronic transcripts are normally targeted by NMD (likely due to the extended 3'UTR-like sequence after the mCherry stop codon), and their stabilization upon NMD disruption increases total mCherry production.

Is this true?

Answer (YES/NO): NO